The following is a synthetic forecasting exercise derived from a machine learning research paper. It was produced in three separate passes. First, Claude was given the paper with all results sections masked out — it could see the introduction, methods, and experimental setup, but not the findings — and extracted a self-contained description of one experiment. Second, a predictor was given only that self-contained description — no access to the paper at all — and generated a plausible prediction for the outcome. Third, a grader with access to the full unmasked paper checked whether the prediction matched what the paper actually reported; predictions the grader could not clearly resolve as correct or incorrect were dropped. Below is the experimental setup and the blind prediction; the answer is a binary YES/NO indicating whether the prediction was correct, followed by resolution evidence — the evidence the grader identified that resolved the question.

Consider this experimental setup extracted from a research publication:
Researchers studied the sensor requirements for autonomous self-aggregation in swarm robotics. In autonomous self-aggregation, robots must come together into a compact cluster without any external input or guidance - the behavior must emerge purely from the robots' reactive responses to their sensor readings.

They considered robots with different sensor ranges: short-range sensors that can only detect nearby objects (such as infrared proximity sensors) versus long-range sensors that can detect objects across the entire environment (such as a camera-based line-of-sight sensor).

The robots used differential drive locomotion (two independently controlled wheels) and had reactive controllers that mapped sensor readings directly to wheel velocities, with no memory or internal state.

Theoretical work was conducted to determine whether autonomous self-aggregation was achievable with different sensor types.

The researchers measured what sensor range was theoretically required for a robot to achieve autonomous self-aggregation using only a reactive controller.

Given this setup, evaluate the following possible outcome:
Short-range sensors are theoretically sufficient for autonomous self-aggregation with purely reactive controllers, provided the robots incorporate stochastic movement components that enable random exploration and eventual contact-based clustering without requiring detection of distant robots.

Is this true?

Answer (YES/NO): NO